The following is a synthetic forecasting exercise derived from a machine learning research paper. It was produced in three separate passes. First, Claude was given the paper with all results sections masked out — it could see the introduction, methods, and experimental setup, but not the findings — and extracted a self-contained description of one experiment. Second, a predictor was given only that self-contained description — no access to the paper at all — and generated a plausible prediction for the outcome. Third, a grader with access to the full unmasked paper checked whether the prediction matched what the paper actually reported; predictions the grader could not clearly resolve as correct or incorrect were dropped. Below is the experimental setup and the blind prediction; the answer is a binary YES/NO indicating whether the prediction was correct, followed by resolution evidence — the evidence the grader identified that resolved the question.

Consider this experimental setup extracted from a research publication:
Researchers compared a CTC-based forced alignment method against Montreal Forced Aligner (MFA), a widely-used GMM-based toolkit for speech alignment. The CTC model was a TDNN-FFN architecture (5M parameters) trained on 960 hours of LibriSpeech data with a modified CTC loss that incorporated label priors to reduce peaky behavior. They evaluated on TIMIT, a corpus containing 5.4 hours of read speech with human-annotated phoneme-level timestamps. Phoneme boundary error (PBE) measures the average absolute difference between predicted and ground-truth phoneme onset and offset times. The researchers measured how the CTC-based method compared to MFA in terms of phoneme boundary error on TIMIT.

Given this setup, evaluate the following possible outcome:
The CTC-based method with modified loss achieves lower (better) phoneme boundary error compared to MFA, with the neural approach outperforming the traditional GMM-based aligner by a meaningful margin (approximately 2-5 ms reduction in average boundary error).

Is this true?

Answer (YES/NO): NO